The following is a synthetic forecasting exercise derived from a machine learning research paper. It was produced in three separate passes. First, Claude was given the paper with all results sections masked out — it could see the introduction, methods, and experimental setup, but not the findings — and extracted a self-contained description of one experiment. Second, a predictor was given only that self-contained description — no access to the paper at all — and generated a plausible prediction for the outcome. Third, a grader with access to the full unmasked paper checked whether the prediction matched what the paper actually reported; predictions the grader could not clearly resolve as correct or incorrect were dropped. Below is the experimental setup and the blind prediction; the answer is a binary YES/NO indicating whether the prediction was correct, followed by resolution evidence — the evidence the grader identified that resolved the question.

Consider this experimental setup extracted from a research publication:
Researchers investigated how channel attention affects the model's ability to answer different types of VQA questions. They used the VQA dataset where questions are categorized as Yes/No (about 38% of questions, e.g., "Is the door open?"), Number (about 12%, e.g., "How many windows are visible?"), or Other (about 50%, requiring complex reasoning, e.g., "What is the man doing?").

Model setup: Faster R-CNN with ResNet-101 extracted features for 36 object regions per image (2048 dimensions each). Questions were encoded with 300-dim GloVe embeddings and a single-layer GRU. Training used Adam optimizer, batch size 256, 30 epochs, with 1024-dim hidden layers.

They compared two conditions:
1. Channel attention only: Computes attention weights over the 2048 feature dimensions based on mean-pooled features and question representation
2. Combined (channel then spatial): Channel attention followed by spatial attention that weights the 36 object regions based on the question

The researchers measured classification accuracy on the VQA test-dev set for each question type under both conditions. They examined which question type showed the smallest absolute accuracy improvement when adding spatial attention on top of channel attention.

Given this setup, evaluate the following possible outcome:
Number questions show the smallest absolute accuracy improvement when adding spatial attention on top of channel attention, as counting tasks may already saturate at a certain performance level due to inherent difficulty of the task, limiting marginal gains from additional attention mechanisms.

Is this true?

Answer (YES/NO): YES